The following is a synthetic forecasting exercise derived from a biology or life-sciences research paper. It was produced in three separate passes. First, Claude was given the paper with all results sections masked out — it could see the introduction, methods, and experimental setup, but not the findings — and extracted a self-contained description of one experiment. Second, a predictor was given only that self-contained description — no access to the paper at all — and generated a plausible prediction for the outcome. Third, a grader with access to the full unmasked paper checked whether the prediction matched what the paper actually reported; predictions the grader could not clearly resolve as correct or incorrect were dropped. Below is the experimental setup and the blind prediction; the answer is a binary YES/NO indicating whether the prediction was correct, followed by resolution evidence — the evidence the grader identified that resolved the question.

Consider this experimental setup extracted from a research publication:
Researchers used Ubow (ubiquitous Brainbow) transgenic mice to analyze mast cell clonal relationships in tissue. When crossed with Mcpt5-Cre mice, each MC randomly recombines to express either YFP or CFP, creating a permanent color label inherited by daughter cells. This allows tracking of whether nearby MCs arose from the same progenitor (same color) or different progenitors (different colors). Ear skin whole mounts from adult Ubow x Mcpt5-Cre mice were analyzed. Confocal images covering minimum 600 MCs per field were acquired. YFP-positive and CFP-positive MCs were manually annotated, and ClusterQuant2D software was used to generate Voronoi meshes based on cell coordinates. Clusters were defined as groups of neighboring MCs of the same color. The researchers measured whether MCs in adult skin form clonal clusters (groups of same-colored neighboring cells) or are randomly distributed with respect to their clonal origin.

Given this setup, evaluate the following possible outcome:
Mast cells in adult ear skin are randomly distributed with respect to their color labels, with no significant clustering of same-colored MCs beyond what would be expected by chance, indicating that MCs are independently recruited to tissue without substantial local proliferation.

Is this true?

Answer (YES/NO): NO